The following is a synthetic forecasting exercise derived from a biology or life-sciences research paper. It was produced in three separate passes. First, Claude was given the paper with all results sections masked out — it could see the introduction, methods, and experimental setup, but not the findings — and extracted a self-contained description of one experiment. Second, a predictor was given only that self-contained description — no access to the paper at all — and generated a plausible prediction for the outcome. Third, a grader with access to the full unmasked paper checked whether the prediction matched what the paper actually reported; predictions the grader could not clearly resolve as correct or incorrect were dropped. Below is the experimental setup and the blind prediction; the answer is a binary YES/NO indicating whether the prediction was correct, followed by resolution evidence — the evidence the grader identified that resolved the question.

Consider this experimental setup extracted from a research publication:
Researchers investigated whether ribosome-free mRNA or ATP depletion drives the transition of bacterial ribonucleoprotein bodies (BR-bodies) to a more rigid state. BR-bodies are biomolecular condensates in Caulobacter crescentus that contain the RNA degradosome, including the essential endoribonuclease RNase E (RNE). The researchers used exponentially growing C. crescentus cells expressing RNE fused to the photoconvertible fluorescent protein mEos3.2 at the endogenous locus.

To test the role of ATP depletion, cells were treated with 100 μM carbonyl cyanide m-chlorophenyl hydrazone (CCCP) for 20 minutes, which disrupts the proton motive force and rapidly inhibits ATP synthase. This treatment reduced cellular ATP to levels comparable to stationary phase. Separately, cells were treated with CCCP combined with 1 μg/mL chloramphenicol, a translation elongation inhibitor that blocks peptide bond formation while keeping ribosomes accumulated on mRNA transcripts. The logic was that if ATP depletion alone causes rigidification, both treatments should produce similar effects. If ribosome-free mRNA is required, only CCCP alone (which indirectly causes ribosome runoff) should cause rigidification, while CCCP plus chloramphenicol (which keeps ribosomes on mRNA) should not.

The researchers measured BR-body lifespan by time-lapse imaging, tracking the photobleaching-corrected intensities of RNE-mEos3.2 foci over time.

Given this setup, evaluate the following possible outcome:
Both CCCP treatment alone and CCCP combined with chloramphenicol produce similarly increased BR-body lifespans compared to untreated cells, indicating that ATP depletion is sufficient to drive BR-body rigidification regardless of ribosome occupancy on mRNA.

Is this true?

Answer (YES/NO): NO